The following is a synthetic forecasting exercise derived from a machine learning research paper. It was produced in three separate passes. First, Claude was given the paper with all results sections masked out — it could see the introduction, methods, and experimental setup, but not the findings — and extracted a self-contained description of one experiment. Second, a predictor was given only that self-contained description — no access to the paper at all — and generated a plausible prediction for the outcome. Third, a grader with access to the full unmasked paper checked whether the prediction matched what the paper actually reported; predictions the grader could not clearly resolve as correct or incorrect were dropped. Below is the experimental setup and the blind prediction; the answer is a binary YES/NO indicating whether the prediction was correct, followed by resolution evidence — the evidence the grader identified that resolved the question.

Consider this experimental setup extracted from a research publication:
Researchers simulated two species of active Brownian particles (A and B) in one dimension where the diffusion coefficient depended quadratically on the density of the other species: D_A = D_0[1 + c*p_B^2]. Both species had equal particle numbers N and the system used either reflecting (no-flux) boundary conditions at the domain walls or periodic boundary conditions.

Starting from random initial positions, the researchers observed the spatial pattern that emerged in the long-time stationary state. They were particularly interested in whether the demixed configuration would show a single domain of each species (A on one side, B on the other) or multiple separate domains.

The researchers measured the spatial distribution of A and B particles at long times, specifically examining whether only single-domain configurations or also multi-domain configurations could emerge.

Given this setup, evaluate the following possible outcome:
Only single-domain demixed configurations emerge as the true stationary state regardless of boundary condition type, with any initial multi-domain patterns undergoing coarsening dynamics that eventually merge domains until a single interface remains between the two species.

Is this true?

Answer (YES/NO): NO